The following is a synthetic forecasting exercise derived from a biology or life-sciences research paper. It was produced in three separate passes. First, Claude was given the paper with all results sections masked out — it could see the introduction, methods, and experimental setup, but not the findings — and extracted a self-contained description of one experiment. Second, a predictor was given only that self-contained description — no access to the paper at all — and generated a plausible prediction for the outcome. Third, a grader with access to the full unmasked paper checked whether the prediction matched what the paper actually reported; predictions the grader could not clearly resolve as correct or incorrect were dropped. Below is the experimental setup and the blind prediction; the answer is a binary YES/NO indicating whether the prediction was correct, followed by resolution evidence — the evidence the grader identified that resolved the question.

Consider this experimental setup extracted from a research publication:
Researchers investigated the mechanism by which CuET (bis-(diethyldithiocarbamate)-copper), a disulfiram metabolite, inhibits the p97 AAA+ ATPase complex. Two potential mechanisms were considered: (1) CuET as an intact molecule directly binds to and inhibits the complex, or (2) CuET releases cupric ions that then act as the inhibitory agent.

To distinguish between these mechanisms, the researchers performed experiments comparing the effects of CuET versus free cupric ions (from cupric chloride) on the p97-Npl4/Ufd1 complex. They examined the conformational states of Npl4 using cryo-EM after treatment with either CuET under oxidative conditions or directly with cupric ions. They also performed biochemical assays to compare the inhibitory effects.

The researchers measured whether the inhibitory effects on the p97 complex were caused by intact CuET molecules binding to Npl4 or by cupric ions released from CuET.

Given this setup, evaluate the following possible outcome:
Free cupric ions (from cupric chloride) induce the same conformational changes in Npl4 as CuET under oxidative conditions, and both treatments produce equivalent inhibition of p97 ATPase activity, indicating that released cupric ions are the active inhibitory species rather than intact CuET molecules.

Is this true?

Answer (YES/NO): YES